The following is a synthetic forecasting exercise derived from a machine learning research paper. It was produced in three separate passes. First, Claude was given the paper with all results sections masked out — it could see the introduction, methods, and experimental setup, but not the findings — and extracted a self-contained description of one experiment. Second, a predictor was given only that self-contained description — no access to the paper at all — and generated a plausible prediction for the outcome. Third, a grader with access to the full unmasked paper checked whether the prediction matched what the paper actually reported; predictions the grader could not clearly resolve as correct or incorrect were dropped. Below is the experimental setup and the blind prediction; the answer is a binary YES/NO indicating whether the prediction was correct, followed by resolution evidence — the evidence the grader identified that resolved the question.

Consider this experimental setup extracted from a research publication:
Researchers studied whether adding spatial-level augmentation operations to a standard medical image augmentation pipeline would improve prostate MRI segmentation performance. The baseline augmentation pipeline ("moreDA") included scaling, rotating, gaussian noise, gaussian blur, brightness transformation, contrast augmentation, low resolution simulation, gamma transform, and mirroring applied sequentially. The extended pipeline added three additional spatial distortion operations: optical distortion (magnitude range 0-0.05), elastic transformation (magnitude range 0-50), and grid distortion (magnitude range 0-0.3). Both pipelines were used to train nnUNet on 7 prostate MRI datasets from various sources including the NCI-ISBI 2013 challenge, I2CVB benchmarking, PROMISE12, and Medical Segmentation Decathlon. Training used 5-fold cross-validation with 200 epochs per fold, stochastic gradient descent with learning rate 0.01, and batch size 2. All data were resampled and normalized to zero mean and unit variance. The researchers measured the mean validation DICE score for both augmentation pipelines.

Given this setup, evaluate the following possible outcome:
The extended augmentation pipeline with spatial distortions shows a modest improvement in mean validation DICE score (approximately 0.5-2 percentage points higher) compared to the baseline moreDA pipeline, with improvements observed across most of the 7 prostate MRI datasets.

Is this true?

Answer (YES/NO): YES